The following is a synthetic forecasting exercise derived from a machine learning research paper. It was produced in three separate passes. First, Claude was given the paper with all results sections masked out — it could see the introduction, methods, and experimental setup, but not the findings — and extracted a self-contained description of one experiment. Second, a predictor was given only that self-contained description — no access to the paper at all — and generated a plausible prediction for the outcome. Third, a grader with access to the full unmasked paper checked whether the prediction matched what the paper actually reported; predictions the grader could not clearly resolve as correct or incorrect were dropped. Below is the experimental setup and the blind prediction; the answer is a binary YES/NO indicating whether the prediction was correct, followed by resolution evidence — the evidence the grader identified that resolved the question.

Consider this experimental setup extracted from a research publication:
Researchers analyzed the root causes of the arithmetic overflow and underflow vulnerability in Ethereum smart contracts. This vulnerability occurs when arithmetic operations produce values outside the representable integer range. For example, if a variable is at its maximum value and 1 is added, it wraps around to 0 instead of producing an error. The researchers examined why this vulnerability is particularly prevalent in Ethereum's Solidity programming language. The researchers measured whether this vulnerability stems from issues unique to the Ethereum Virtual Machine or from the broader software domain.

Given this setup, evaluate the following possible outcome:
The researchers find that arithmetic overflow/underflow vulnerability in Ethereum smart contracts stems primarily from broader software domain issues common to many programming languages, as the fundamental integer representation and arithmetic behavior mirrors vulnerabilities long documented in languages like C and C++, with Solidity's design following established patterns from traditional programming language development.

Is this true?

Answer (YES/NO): NO